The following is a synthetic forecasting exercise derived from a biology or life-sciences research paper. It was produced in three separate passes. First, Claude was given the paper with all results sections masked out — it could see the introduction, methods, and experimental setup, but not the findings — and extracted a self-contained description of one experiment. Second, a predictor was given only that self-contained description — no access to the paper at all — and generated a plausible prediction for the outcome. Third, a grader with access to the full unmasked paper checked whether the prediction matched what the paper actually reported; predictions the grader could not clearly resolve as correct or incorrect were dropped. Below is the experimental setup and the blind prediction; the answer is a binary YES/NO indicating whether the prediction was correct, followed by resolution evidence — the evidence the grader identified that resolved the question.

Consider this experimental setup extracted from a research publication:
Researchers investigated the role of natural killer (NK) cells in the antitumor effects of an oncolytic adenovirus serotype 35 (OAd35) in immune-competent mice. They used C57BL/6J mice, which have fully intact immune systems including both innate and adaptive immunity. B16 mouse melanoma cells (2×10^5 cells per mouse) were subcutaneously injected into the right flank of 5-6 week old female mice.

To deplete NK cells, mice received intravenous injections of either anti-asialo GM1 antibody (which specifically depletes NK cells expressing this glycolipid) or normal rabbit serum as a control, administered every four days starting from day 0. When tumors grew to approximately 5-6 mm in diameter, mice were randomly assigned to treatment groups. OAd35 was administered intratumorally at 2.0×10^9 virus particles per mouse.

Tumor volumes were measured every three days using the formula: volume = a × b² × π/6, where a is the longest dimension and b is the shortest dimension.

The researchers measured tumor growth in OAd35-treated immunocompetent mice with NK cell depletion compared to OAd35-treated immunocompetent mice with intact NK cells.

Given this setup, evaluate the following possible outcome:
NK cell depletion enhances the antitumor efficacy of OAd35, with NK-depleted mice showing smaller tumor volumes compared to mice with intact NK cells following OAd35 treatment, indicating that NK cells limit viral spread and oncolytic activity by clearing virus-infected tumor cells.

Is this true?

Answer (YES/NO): NO